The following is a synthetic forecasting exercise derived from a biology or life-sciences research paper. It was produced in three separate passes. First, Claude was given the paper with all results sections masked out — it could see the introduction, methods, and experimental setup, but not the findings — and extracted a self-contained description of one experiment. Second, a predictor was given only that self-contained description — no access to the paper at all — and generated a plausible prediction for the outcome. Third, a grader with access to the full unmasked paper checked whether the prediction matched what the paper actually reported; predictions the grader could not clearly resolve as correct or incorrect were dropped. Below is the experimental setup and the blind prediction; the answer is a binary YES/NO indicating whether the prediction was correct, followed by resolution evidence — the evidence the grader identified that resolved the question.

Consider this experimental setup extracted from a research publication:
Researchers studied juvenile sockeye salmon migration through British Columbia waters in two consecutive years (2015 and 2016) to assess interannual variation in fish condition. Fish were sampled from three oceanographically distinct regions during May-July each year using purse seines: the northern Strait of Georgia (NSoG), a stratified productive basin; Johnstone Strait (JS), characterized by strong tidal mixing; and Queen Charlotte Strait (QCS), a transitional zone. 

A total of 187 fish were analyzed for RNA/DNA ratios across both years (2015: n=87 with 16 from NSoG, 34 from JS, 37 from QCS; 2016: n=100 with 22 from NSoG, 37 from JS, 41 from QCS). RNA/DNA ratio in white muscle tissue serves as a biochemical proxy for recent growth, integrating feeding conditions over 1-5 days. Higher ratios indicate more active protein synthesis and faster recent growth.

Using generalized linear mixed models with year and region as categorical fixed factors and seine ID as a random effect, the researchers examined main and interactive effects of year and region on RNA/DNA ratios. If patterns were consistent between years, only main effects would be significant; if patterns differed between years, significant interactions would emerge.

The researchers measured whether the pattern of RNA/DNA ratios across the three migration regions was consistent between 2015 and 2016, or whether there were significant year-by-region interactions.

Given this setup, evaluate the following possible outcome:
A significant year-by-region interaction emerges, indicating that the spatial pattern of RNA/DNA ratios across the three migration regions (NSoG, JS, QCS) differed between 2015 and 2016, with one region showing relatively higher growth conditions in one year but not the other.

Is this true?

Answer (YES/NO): YES